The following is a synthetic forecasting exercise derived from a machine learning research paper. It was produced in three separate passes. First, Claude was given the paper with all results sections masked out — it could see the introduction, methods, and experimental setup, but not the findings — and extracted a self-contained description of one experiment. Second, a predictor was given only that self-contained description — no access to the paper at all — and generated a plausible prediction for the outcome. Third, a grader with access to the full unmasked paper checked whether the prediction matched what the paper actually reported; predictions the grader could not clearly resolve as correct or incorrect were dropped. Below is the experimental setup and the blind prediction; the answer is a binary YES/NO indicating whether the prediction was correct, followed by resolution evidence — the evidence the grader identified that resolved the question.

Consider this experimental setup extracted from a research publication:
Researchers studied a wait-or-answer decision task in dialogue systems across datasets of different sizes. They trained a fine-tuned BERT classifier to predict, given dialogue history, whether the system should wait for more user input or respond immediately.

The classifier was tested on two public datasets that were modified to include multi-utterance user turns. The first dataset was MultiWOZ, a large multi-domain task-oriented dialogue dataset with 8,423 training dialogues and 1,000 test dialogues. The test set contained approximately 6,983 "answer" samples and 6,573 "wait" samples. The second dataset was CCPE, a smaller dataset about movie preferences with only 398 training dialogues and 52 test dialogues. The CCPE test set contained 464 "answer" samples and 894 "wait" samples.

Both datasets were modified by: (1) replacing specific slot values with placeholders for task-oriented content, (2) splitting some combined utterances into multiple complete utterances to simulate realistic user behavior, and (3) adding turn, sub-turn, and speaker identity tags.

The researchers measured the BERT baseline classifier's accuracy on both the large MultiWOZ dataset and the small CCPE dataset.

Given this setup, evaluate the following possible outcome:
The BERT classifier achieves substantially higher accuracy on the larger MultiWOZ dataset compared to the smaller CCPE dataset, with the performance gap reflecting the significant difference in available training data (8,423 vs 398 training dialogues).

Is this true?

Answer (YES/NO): YES